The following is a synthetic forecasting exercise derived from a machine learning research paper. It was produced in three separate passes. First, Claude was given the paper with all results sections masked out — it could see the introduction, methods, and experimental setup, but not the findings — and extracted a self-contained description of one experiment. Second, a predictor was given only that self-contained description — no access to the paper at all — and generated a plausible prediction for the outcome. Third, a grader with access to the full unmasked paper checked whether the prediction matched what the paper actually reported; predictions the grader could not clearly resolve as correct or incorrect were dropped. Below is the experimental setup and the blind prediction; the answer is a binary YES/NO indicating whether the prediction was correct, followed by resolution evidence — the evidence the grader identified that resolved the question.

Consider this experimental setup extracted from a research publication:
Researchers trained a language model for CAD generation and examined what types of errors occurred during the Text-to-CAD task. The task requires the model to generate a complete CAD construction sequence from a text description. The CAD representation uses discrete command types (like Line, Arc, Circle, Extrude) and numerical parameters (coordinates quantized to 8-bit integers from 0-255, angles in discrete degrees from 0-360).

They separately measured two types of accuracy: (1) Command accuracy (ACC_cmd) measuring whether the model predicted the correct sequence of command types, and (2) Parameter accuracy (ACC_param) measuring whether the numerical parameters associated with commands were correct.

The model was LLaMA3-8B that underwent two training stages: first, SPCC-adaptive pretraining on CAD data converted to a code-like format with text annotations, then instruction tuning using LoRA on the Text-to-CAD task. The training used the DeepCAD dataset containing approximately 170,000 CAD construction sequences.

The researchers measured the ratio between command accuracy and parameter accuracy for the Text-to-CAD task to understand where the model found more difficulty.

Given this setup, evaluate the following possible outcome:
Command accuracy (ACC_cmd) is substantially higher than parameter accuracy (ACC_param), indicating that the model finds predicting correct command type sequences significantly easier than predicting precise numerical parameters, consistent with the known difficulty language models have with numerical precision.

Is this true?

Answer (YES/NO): YES